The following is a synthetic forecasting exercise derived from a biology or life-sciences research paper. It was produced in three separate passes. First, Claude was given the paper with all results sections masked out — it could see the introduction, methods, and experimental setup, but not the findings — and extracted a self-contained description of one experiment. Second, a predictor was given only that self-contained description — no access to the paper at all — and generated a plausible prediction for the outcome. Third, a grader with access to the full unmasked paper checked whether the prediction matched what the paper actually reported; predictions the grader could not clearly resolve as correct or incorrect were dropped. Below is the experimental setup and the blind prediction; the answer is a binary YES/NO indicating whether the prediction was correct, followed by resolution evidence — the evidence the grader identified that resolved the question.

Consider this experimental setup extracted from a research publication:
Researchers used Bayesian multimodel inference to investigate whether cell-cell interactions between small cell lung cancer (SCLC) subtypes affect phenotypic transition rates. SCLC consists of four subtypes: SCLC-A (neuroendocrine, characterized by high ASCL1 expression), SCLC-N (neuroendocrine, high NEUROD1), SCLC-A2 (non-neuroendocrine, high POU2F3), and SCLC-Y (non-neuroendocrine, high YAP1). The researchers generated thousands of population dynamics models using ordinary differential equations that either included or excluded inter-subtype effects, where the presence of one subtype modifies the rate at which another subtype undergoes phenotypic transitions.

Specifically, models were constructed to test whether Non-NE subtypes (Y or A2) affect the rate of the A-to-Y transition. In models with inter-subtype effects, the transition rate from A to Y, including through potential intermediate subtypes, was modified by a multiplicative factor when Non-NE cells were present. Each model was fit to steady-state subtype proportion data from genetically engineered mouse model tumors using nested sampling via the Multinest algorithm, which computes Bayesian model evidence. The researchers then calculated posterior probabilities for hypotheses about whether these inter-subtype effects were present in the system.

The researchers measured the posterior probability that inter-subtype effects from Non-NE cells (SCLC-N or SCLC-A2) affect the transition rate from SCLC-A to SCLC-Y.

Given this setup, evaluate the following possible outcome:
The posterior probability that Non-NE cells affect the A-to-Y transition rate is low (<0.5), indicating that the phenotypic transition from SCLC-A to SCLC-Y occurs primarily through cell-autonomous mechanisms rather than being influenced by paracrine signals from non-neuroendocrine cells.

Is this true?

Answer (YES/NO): YES